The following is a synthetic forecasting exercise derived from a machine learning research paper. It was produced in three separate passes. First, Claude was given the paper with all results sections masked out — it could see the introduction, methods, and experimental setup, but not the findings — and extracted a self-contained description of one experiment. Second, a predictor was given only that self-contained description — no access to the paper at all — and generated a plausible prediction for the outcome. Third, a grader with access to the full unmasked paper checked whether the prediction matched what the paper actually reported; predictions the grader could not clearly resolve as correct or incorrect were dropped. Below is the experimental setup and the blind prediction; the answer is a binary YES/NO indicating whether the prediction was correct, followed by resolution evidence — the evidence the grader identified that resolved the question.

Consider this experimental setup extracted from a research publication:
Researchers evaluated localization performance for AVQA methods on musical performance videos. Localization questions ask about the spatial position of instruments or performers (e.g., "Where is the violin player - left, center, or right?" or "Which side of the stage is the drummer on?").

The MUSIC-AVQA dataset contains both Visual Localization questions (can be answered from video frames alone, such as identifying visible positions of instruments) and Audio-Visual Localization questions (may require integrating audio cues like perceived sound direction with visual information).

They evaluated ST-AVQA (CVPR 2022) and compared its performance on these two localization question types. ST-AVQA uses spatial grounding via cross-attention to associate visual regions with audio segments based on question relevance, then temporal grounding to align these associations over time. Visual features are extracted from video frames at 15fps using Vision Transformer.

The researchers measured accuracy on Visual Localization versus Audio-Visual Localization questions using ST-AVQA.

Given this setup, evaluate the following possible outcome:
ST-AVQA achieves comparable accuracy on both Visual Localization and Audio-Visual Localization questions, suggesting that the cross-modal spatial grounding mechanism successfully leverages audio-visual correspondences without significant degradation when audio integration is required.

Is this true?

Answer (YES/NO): NO